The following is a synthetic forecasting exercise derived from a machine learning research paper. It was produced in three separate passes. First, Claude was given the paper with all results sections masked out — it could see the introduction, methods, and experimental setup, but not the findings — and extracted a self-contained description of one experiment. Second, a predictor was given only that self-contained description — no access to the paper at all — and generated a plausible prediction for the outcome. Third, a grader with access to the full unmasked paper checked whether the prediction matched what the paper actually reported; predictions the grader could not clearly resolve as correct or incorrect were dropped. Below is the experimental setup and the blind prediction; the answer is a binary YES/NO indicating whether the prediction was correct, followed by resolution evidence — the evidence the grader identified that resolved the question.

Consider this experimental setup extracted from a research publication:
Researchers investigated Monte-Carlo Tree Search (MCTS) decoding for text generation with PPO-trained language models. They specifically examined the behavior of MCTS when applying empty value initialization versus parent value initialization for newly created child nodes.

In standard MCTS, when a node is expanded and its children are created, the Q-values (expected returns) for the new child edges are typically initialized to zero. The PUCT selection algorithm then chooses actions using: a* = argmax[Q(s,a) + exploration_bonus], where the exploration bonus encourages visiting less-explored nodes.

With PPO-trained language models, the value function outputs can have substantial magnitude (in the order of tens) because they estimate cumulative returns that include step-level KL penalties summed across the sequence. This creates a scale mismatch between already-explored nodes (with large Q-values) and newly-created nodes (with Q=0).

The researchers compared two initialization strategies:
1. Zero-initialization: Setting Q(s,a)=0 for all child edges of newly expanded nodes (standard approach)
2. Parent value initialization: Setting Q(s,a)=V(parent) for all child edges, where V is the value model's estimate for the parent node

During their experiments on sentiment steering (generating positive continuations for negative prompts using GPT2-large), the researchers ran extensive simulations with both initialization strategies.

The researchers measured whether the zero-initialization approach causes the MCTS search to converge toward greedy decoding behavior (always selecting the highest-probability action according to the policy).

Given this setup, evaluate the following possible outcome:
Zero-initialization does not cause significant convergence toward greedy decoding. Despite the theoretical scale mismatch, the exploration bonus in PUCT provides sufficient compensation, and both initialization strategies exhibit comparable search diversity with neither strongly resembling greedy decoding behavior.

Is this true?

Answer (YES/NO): NO